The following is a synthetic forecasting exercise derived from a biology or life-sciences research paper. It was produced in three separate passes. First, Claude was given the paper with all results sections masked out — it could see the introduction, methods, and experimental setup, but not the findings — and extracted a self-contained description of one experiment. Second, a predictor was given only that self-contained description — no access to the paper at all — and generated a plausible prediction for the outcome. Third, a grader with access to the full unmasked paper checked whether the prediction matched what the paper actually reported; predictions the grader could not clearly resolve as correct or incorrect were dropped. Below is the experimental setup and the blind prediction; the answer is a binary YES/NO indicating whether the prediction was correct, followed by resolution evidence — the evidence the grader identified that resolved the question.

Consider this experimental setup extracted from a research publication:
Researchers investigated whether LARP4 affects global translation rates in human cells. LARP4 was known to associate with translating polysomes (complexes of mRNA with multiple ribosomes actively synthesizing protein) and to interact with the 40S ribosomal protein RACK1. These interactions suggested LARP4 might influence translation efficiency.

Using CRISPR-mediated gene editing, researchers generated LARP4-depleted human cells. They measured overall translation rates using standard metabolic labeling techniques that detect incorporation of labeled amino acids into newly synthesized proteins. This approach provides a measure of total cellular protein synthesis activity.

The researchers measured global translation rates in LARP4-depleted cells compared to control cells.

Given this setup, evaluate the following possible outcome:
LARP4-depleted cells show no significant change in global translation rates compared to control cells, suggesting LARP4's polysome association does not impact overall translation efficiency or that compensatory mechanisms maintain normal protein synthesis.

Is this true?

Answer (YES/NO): NO